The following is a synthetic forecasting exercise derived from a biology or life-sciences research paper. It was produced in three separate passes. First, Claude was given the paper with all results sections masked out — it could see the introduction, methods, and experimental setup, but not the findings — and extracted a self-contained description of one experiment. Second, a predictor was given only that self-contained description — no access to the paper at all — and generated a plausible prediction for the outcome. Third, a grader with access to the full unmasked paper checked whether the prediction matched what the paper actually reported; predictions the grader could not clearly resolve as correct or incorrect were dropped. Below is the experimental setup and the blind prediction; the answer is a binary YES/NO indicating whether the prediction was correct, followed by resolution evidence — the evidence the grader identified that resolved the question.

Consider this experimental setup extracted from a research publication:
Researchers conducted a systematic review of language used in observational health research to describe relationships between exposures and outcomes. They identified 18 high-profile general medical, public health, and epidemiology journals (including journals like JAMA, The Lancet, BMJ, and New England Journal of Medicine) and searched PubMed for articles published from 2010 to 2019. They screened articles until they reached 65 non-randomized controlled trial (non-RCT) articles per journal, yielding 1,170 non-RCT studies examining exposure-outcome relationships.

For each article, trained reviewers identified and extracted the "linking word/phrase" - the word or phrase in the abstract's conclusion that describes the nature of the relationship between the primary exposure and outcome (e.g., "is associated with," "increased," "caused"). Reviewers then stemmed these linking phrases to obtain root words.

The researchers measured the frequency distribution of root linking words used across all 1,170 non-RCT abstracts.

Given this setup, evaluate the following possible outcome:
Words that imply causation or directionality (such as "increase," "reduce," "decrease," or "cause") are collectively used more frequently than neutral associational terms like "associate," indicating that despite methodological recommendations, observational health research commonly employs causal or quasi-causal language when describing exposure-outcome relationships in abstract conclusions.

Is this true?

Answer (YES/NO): NO